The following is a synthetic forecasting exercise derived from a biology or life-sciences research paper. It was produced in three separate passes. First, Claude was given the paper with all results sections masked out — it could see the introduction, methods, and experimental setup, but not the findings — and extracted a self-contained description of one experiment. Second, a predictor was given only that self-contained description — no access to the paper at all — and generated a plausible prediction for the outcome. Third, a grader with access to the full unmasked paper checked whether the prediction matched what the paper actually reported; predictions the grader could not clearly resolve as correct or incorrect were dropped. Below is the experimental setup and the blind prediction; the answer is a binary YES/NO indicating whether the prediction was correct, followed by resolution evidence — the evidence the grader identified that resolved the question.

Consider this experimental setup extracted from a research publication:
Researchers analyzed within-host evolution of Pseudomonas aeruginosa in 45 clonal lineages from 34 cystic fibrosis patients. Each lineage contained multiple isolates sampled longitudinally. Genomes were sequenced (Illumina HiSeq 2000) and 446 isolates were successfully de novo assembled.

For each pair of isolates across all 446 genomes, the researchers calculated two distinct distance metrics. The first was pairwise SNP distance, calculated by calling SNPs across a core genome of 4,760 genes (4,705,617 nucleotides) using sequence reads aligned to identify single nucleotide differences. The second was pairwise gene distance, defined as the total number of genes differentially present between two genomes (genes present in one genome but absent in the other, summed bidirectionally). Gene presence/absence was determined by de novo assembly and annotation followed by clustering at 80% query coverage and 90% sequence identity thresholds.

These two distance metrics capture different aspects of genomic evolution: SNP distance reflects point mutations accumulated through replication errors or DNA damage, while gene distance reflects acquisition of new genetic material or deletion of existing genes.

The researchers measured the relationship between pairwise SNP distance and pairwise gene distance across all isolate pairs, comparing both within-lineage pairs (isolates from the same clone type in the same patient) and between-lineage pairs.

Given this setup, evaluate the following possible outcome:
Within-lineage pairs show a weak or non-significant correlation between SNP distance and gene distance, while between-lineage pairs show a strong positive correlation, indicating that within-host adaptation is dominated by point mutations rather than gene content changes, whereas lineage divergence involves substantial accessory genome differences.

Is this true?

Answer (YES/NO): NO